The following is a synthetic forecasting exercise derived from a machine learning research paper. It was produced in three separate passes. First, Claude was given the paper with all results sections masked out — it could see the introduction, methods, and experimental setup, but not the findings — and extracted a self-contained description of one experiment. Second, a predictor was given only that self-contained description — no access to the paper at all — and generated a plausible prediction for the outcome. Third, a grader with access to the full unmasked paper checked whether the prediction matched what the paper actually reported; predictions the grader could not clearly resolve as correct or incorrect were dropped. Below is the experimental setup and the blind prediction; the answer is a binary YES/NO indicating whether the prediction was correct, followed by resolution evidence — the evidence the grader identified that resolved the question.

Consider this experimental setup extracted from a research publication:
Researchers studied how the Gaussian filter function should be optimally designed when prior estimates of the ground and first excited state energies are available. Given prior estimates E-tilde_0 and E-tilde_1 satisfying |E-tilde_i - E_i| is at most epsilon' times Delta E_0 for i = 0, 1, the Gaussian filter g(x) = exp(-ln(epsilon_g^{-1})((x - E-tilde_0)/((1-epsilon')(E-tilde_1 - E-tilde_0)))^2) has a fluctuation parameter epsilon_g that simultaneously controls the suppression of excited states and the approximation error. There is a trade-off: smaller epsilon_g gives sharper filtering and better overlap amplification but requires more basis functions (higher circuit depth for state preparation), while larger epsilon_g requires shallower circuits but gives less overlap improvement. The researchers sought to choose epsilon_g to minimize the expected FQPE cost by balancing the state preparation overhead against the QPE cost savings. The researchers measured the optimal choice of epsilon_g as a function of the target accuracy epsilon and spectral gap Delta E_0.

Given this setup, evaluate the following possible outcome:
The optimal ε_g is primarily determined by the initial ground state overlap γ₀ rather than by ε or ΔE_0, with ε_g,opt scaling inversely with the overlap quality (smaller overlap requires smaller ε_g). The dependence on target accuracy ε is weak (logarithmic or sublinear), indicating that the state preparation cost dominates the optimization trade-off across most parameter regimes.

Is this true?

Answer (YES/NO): NO